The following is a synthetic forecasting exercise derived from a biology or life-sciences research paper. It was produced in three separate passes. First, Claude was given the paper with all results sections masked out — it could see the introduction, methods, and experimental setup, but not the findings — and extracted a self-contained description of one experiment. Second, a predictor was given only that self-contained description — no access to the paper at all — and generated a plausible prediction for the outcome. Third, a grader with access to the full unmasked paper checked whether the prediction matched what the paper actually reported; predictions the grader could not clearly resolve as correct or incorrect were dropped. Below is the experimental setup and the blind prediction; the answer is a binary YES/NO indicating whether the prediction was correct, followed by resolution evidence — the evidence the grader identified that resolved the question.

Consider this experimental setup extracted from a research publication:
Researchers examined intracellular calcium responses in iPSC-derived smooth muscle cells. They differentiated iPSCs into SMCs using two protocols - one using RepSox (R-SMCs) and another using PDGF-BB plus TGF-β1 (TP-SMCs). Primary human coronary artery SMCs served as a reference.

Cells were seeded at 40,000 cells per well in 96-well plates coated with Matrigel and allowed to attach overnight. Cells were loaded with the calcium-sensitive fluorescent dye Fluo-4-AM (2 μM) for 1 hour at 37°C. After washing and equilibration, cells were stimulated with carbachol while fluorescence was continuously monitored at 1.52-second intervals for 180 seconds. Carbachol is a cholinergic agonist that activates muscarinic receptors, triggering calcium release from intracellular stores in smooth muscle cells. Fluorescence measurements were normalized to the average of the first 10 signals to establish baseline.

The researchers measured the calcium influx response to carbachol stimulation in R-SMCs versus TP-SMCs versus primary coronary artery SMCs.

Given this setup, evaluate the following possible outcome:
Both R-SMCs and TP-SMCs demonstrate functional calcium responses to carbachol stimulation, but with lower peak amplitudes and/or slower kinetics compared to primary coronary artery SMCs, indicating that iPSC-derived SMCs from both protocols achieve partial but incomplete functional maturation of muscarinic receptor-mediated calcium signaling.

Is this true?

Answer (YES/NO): NO